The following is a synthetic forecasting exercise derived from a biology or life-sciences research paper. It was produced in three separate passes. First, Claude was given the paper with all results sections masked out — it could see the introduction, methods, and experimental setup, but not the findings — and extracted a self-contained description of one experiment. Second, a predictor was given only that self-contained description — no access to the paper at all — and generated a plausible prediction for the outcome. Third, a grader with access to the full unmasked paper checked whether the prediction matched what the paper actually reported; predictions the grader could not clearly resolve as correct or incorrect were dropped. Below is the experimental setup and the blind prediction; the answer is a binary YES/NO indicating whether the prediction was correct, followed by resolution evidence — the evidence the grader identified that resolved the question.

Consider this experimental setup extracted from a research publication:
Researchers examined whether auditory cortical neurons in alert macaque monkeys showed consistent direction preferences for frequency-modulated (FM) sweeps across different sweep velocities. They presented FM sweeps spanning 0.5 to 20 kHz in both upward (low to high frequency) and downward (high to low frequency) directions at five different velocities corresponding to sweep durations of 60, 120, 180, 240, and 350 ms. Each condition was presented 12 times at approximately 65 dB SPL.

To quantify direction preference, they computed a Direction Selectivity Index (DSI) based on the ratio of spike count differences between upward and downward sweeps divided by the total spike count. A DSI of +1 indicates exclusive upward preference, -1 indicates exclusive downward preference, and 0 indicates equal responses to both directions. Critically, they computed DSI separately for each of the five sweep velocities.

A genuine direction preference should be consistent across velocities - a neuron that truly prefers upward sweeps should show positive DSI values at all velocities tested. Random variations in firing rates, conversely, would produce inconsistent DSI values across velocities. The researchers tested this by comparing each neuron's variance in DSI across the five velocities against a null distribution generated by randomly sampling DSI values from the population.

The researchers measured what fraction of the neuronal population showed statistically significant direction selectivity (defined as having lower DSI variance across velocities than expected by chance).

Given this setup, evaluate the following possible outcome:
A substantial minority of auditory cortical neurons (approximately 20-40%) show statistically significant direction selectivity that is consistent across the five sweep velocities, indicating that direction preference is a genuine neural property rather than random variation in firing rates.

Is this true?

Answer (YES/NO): NO